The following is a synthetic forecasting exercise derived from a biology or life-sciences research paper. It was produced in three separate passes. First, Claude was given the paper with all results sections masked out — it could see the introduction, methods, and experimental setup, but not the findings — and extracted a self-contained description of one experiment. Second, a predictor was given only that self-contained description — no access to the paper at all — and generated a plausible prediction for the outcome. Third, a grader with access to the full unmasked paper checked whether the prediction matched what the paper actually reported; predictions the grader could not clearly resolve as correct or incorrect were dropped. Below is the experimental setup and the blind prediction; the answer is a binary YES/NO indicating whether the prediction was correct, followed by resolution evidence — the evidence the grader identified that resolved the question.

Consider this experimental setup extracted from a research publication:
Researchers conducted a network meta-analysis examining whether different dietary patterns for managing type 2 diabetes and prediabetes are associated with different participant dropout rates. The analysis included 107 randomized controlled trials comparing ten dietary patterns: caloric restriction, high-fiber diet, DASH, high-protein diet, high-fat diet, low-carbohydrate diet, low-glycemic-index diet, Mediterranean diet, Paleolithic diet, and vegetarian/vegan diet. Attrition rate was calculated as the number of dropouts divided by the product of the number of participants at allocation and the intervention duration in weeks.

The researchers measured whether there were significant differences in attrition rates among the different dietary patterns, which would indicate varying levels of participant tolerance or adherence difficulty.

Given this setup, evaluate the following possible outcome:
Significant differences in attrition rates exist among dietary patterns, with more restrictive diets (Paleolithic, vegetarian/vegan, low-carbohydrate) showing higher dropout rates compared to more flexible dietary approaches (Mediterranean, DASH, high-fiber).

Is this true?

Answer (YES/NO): NO